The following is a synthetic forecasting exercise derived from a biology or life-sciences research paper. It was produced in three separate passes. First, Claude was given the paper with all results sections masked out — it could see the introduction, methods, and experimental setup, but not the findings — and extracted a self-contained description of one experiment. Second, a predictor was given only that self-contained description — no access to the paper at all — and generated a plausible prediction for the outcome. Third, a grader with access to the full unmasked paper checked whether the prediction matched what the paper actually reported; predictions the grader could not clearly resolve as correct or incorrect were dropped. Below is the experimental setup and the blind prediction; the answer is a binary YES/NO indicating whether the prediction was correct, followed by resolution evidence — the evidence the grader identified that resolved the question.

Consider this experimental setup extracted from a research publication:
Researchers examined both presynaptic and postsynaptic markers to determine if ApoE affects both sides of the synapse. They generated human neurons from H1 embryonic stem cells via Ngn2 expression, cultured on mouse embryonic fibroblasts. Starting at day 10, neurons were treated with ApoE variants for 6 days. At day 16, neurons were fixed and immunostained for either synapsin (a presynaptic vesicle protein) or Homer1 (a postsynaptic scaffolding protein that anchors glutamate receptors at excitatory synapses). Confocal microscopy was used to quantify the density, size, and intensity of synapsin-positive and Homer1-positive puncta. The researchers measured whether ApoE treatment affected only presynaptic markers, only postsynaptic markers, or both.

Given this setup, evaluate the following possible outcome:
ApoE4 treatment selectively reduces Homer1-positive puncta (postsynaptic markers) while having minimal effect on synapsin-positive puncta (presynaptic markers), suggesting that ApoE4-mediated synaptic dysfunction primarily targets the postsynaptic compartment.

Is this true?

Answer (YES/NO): NO